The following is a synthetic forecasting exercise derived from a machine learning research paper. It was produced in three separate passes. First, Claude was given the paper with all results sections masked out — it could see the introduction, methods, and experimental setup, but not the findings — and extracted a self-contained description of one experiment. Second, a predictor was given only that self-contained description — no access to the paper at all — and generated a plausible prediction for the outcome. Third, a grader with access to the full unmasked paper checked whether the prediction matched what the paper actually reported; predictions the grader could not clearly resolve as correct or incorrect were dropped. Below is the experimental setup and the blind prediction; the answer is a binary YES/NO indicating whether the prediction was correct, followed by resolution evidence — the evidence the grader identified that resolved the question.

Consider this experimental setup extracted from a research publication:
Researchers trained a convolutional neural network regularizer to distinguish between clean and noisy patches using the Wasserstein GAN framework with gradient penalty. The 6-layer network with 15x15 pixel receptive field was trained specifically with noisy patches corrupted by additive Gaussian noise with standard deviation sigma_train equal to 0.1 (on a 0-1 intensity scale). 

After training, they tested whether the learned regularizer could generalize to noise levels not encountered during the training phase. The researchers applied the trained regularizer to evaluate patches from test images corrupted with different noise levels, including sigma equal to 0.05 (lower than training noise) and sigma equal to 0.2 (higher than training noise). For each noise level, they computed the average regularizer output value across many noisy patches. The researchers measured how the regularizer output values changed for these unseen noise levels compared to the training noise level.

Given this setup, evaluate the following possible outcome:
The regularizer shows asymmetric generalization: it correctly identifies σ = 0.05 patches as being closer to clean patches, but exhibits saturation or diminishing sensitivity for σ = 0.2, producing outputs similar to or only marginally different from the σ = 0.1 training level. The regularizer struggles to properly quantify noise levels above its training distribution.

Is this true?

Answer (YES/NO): NO